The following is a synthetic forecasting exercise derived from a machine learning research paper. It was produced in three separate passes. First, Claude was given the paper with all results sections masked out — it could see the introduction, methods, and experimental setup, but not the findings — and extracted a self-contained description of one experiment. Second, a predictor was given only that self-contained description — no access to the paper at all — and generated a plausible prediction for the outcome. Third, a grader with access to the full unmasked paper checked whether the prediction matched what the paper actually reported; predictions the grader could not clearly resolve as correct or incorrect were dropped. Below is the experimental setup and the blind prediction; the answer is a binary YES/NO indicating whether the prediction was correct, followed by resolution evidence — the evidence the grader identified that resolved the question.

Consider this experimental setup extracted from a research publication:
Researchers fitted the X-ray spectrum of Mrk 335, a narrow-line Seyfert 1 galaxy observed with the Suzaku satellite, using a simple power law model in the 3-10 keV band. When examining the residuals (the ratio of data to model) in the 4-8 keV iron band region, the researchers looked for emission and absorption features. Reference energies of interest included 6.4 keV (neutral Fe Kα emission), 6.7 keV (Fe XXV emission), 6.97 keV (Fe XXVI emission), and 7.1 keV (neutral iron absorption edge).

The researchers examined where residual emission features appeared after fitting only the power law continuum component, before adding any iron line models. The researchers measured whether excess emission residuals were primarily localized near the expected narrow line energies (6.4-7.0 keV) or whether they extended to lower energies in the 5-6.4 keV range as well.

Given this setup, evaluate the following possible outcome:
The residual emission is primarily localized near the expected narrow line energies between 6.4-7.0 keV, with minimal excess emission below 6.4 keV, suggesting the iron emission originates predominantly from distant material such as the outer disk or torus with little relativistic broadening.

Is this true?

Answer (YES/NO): NO